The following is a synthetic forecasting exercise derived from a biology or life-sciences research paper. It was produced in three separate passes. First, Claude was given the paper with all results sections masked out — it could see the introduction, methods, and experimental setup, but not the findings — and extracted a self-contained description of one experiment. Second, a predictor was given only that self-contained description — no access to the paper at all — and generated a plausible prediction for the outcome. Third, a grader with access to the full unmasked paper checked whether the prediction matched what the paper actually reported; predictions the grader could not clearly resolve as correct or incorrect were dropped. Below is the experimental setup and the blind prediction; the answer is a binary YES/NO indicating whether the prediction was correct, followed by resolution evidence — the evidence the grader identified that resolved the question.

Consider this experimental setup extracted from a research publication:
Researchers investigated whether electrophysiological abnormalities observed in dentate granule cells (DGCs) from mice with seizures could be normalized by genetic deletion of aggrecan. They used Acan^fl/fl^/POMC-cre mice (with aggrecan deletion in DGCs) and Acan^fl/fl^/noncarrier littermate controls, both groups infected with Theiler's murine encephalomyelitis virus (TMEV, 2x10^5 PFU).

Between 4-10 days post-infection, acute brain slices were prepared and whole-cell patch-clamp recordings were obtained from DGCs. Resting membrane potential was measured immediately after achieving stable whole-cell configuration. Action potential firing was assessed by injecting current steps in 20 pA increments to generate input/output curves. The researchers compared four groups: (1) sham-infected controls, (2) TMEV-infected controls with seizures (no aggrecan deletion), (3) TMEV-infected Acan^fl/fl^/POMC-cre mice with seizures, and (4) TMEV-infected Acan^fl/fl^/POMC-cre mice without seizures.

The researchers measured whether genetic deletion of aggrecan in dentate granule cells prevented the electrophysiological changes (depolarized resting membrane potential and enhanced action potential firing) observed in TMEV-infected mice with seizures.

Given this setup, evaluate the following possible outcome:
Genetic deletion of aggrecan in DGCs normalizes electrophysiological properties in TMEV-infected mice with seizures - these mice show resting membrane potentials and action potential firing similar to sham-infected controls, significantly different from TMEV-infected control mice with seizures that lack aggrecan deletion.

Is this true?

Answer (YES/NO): NO